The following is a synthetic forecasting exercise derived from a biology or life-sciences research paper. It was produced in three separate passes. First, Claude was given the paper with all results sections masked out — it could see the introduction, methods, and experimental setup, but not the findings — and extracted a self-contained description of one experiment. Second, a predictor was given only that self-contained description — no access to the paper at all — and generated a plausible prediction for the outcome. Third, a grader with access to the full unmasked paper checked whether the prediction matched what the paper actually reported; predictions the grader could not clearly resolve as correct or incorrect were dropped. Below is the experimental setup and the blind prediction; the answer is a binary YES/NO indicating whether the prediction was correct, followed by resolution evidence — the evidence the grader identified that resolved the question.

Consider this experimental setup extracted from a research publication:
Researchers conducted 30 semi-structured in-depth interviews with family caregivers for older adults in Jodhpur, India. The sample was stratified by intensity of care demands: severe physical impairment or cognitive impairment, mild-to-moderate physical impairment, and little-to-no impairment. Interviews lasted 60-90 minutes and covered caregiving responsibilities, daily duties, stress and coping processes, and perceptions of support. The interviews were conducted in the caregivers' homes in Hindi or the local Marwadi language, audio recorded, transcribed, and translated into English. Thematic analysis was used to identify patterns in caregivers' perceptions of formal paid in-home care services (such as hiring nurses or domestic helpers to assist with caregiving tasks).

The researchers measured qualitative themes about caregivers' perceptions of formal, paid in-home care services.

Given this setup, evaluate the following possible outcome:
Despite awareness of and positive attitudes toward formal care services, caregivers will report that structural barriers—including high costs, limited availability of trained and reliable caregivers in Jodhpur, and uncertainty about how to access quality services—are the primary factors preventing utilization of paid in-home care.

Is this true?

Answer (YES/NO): NO